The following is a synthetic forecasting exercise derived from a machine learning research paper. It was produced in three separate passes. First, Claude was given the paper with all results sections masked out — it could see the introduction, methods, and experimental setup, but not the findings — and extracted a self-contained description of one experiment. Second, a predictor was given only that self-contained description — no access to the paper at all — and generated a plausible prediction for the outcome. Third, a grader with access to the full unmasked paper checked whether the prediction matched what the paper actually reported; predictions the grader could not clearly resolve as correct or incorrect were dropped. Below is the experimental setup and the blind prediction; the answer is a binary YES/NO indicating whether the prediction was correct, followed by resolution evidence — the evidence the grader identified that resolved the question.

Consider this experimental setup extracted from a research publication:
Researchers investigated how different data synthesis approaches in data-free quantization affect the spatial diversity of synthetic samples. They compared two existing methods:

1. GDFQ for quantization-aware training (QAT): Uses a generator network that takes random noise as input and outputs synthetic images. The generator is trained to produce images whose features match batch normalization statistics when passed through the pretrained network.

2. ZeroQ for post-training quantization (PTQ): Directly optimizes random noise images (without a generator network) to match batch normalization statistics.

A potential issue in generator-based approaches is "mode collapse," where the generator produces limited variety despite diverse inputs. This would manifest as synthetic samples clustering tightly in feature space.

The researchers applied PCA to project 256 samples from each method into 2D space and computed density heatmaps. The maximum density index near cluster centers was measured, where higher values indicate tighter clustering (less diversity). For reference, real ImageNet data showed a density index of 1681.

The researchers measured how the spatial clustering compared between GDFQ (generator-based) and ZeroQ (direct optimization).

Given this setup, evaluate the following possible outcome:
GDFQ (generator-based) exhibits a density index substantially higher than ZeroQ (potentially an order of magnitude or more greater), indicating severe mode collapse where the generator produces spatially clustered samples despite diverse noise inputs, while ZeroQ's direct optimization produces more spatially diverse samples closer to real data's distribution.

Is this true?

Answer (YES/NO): NO